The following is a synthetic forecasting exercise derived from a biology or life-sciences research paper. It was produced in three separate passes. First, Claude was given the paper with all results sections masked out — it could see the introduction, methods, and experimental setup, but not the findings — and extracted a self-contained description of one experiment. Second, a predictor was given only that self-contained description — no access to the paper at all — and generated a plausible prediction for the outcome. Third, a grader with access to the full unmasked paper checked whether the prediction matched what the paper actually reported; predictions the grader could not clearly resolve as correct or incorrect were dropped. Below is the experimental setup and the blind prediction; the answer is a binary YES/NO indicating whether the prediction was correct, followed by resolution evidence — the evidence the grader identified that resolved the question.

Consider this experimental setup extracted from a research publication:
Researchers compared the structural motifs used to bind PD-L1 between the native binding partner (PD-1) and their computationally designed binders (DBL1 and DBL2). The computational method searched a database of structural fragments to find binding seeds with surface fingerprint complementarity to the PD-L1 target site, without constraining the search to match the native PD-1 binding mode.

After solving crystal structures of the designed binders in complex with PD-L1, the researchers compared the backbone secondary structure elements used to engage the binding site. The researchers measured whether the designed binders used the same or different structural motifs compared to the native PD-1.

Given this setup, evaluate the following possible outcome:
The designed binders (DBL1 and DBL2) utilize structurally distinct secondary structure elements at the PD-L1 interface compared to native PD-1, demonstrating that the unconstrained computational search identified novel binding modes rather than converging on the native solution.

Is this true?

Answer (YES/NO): YES